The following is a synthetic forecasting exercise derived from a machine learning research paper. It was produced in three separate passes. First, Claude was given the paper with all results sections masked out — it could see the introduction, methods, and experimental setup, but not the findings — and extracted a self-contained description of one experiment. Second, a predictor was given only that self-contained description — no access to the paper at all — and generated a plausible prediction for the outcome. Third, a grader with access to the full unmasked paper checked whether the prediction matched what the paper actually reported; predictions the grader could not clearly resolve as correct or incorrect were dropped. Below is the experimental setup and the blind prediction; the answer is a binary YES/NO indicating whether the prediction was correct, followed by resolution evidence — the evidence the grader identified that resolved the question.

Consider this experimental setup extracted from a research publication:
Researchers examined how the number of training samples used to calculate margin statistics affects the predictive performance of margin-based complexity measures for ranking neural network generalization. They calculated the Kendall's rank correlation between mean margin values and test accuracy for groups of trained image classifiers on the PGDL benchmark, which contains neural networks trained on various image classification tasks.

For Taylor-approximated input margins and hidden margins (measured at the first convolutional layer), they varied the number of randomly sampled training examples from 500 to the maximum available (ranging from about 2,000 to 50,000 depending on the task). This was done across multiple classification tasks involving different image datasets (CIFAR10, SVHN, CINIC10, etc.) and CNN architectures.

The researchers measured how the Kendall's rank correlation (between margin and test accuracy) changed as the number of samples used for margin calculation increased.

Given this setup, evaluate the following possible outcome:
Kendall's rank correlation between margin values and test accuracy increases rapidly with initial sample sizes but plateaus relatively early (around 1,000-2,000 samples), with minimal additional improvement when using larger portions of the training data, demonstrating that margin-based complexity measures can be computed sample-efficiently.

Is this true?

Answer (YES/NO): NO